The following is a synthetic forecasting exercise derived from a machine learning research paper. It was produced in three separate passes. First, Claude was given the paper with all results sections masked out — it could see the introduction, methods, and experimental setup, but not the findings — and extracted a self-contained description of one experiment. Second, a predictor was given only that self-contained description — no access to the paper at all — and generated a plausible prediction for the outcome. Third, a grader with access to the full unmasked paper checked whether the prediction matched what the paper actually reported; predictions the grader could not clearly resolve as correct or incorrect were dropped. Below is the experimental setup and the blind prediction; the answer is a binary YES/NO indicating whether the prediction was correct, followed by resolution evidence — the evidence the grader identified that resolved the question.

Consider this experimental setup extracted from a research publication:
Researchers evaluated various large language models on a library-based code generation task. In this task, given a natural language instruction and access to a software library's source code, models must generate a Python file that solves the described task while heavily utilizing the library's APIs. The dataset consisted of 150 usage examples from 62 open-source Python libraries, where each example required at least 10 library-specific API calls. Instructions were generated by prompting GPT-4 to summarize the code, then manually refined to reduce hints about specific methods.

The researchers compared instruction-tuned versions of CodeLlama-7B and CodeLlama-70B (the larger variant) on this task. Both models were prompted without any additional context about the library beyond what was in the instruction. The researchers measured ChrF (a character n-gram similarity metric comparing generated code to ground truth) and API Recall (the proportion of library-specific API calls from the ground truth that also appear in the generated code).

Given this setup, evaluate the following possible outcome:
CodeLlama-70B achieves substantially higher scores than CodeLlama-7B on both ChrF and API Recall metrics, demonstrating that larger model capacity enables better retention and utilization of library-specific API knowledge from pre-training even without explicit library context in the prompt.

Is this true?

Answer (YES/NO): NO